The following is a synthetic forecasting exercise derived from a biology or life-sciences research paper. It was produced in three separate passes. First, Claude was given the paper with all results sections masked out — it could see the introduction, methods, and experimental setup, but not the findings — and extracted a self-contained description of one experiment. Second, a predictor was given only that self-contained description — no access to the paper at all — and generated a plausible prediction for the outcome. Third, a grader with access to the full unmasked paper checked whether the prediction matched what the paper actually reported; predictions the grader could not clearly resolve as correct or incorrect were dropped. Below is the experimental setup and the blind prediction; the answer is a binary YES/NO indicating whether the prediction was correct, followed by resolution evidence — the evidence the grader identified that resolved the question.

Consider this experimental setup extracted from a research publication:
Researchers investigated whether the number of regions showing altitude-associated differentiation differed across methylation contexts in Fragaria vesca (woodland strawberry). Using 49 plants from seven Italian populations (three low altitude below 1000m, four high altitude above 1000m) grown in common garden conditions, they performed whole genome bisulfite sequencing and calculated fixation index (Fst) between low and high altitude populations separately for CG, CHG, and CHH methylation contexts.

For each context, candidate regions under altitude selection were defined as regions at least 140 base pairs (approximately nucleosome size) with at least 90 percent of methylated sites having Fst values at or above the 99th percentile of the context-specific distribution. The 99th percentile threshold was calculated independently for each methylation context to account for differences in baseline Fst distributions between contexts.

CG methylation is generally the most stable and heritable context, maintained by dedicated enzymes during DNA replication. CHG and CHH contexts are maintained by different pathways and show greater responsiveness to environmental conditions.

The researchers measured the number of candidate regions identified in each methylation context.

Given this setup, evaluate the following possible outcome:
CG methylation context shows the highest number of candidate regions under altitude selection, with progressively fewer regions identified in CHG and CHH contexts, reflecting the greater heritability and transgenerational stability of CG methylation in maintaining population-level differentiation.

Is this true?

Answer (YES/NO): YES